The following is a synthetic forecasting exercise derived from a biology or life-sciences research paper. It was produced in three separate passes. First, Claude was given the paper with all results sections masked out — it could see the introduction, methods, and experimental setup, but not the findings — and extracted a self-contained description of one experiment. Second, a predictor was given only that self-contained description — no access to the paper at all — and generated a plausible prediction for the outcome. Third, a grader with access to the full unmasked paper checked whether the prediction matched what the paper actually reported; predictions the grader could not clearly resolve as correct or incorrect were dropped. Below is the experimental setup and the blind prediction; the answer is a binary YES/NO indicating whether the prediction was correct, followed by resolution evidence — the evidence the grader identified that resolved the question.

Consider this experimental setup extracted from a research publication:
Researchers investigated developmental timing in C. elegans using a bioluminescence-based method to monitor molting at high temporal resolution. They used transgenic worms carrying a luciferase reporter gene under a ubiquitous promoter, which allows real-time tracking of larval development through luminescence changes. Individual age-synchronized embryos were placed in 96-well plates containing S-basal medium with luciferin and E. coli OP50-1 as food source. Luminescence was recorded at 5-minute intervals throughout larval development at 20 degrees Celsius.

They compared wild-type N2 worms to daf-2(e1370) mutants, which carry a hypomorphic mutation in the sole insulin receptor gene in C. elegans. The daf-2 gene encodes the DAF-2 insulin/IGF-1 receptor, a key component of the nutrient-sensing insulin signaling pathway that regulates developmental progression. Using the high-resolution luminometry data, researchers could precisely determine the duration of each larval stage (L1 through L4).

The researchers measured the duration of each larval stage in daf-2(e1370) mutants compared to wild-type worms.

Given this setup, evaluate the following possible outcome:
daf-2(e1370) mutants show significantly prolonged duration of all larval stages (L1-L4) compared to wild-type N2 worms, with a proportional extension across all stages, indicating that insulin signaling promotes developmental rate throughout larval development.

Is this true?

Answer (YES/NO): NO